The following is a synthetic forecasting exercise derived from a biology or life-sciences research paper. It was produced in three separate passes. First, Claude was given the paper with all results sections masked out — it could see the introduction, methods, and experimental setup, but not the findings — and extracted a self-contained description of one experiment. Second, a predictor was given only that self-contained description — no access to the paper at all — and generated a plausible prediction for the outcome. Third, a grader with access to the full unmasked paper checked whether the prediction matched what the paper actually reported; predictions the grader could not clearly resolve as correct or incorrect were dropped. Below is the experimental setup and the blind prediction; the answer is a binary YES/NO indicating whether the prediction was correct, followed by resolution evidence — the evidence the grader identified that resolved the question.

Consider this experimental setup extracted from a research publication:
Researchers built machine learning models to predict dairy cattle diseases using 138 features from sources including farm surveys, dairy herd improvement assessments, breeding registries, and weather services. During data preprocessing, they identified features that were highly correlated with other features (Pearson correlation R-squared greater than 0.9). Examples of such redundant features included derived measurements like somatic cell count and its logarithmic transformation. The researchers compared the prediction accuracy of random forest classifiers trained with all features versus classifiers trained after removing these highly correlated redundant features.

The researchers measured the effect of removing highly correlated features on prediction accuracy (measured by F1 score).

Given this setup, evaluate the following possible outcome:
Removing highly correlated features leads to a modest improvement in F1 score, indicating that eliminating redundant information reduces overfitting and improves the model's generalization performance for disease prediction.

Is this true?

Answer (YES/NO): NO